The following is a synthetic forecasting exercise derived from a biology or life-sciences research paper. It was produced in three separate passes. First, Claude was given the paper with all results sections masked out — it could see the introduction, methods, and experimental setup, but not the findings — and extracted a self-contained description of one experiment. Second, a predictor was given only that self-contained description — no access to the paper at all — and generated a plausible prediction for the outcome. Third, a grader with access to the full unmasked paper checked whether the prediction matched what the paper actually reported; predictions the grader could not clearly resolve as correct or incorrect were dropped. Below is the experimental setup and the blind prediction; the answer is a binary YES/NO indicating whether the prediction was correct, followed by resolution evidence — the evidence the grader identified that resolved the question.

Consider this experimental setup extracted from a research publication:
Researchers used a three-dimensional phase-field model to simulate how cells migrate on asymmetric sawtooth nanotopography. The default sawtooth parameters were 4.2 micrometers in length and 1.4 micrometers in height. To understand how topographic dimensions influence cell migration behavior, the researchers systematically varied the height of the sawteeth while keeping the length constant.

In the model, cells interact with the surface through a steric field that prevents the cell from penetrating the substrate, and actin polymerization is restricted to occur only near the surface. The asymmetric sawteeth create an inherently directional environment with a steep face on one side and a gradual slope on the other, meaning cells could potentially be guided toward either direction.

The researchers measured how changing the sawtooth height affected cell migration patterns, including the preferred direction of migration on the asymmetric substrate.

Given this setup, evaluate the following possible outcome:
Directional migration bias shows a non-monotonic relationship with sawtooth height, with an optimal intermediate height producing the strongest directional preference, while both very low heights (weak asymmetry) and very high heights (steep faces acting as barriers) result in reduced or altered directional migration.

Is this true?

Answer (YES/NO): NO